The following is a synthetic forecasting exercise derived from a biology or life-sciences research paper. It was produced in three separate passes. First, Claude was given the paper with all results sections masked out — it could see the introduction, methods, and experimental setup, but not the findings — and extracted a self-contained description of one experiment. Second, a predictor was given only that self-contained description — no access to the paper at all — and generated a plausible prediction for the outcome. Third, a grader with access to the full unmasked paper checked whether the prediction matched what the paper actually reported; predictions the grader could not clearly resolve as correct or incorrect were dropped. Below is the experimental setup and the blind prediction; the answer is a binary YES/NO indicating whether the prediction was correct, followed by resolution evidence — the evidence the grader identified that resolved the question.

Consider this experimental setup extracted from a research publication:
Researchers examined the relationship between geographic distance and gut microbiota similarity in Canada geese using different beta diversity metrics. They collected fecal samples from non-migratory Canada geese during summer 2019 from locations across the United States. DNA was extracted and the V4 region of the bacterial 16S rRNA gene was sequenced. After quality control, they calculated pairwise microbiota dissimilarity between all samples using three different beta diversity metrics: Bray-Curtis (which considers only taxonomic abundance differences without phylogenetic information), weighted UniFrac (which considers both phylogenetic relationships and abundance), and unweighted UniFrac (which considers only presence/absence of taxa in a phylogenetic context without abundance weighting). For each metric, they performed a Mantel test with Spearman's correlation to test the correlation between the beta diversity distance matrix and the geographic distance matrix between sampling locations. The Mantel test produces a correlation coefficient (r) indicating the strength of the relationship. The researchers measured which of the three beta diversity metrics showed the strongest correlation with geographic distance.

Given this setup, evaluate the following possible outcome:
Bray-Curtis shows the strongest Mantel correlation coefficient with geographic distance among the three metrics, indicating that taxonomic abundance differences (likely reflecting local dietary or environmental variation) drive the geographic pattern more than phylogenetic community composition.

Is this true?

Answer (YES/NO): YES